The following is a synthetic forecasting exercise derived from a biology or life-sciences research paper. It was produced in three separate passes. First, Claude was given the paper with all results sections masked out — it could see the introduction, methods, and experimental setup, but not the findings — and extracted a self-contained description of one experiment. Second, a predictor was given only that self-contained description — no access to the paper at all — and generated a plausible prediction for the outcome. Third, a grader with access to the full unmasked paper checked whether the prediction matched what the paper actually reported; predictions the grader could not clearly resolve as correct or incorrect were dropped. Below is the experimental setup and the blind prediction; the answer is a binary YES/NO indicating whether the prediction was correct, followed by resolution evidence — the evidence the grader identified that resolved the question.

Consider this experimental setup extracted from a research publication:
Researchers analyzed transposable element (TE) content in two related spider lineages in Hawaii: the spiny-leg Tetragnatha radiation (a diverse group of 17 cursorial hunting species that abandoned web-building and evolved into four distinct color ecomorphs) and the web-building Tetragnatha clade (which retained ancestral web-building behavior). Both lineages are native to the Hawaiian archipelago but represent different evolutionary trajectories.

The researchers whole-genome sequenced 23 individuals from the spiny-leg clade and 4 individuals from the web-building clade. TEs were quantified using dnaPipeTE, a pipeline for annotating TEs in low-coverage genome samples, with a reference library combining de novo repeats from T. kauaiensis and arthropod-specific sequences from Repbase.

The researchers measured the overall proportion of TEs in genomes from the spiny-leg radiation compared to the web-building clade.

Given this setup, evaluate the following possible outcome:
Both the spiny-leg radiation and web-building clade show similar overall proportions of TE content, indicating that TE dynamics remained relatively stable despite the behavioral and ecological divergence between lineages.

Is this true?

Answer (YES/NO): YES